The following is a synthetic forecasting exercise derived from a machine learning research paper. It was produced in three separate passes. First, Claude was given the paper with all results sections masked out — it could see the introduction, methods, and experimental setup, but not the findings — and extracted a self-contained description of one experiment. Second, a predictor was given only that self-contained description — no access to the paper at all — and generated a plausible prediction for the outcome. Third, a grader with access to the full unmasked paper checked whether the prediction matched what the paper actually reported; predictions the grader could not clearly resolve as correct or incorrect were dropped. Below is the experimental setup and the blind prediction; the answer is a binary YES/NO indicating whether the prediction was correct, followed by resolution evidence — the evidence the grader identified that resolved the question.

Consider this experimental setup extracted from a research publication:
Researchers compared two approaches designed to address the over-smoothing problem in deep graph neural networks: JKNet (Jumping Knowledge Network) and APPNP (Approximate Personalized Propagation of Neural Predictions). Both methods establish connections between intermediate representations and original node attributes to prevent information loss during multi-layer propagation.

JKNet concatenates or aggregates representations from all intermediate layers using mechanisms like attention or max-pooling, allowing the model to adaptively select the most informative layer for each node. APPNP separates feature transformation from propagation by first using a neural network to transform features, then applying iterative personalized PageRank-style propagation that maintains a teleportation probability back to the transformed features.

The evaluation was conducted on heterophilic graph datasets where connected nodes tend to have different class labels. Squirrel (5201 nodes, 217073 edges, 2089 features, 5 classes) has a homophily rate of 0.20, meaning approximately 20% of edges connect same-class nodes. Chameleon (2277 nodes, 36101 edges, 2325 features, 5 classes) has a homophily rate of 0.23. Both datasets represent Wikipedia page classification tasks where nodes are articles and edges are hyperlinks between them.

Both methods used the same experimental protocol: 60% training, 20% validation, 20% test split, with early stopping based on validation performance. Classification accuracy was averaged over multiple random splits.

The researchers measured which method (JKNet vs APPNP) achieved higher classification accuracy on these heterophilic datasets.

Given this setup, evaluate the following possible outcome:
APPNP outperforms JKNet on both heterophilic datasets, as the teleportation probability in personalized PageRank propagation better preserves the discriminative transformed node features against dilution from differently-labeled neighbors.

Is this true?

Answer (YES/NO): NO